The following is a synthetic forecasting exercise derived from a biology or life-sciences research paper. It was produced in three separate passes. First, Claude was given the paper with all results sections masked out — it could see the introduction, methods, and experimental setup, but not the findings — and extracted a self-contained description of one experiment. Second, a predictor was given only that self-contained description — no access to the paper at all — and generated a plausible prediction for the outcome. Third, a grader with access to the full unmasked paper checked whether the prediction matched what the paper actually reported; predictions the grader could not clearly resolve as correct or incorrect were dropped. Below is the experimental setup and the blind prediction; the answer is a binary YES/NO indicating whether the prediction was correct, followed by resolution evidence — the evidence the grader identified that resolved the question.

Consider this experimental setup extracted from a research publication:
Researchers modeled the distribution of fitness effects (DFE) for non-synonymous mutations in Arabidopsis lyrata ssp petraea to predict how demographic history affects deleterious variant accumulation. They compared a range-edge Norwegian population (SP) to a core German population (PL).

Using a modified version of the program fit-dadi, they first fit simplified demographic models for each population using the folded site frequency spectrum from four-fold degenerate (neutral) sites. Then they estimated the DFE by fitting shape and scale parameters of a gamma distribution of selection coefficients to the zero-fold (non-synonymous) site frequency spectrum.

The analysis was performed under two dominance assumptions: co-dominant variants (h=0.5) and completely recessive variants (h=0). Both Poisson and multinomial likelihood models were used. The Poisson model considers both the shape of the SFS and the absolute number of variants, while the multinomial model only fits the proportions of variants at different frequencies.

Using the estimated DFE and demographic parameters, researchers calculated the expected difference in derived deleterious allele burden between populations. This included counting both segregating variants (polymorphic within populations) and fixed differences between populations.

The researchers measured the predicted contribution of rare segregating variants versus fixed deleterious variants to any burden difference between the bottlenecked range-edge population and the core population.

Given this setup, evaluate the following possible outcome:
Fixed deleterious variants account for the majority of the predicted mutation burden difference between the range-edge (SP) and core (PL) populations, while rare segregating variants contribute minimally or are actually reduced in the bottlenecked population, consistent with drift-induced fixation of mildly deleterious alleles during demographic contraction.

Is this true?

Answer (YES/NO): YES